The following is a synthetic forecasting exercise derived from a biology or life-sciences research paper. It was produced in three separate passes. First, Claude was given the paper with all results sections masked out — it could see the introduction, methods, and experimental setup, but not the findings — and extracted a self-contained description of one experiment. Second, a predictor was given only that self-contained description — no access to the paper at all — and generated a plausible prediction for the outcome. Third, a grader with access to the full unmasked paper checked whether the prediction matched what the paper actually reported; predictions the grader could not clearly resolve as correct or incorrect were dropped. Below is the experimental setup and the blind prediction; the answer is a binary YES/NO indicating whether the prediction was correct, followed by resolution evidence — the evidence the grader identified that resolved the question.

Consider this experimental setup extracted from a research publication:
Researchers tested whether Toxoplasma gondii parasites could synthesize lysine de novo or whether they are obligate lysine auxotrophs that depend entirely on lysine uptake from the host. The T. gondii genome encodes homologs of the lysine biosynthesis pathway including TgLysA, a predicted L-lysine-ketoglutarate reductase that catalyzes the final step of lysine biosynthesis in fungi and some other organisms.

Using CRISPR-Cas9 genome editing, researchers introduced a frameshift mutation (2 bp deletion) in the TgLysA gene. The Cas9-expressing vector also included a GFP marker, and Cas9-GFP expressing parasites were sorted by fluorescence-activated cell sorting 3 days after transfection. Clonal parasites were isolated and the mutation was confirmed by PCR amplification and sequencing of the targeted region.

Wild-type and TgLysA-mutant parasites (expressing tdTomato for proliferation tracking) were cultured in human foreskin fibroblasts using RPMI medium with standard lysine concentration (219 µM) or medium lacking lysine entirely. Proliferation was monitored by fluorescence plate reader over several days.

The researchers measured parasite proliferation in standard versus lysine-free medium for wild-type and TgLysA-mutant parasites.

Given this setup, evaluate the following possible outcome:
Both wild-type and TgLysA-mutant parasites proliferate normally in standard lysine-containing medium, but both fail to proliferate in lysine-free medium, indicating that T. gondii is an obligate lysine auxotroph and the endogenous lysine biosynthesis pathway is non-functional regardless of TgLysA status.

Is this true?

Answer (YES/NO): YES